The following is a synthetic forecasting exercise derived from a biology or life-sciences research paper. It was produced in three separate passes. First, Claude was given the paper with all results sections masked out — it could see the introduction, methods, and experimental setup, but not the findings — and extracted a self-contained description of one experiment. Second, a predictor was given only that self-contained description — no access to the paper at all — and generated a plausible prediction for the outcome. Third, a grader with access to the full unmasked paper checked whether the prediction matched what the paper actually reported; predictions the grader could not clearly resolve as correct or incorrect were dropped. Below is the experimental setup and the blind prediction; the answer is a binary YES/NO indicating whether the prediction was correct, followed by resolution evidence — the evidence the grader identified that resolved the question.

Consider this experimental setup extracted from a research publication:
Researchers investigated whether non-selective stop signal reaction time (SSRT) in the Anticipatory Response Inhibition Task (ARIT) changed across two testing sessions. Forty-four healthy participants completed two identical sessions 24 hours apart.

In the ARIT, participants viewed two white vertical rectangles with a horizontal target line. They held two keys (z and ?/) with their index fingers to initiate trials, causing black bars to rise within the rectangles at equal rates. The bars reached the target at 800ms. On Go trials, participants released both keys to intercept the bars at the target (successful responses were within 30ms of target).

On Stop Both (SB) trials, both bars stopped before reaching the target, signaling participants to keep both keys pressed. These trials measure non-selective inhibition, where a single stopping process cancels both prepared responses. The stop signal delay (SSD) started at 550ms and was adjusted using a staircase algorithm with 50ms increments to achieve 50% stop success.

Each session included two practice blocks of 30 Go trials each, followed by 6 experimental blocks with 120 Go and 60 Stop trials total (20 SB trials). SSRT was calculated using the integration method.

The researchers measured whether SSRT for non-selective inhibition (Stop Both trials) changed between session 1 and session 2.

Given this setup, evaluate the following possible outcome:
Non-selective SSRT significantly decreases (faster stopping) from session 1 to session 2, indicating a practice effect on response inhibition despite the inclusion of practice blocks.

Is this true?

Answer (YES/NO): NO